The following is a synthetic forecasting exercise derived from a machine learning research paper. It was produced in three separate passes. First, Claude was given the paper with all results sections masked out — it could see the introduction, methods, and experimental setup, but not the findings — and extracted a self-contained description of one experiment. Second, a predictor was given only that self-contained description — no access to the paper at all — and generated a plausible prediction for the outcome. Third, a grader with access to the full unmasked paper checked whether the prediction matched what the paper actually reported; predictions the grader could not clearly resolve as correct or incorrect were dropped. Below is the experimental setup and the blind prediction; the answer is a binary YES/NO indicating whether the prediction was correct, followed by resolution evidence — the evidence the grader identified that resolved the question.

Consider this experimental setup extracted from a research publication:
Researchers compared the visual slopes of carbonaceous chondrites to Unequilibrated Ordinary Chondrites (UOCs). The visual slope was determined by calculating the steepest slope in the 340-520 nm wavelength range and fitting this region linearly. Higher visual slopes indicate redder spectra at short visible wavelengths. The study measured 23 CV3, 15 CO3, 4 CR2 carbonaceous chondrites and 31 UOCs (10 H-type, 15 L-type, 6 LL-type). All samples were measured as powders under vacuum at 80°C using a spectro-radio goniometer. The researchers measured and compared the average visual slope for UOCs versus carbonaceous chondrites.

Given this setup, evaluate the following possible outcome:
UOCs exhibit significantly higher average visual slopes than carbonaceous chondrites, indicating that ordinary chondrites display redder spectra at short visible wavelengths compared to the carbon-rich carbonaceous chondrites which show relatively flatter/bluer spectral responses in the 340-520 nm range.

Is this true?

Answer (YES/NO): YES